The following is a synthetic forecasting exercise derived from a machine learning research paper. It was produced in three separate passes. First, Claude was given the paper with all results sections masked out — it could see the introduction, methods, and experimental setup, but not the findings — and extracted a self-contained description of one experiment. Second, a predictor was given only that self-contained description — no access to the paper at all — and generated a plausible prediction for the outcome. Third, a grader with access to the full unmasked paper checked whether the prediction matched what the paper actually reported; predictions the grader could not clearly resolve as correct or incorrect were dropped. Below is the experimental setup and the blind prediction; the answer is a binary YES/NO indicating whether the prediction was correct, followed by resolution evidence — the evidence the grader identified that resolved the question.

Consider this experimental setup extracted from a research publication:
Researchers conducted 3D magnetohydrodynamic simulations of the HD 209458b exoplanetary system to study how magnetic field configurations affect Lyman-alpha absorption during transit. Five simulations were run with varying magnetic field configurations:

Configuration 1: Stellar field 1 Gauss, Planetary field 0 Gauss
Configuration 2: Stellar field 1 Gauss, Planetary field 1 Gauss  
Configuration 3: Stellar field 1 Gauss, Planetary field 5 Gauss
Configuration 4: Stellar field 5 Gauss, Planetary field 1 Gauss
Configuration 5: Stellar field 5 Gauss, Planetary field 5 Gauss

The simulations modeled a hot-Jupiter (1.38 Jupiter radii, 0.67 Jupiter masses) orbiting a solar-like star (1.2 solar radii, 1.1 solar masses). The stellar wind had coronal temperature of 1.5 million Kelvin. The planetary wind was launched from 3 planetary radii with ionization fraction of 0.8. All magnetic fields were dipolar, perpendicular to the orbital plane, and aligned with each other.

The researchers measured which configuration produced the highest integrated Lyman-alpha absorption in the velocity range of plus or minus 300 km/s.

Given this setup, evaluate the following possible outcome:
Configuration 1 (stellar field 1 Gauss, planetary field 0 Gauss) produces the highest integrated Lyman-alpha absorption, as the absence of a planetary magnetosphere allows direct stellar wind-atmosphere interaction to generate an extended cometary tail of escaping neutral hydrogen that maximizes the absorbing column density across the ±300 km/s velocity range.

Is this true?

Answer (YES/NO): NO